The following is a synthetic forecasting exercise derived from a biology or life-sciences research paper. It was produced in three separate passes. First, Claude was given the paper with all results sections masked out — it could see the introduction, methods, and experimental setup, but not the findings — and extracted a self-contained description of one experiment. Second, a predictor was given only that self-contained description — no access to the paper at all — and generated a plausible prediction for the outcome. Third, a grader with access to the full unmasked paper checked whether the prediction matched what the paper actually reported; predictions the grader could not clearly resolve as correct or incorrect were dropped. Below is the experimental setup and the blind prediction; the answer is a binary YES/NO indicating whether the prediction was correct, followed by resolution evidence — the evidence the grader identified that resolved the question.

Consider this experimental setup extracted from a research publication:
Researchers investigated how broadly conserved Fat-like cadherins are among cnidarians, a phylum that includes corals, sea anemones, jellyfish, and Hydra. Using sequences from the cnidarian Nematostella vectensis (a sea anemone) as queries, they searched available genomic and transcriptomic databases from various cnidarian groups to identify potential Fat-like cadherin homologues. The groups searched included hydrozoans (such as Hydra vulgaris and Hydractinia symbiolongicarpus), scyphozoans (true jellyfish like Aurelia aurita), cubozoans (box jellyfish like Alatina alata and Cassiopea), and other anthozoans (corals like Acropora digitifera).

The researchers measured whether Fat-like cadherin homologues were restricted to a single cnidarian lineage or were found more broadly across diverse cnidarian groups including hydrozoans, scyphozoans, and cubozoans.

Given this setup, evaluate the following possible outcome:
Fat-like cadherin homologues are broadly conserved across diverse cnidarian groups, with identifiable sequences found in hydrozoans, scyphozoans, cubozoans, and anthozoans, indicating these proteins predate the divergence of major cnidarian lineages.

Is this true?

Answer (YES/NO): YES